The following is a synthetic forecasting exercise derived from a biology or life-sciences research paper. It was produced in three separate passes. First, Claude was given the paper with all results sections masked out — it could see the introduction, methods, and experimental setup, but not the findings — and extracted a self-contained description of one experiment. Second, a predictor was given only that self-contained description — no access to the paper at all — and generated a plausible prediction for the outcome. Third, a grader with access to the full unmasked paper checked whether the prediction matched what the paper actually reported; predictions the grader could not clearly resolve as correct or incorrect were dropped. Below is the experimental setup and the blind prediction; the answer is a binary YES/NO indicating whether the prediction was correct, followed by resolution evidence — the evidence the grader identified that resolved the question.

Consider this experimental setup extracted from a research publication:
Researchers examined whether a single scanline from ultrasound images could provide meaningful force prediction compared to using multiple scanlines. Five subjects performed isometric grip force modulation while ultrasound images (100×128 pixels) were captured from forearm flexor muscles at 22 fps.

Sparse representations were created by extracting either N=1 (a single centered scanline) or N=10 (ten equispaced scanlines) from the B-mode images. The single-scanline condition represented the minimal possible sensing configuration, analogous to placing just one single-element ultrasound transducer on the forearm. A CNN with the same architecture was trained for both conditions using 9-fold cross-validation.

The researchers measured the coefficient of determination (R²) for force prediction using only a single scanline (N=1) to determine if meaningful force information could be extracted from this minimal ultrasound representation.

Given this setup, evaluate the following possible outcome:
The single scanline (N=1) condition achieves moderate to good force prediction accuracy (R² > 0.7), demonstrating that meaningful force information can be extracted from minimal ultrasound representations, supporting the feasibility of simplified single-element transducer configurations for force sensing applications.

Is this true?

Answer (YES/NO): YES